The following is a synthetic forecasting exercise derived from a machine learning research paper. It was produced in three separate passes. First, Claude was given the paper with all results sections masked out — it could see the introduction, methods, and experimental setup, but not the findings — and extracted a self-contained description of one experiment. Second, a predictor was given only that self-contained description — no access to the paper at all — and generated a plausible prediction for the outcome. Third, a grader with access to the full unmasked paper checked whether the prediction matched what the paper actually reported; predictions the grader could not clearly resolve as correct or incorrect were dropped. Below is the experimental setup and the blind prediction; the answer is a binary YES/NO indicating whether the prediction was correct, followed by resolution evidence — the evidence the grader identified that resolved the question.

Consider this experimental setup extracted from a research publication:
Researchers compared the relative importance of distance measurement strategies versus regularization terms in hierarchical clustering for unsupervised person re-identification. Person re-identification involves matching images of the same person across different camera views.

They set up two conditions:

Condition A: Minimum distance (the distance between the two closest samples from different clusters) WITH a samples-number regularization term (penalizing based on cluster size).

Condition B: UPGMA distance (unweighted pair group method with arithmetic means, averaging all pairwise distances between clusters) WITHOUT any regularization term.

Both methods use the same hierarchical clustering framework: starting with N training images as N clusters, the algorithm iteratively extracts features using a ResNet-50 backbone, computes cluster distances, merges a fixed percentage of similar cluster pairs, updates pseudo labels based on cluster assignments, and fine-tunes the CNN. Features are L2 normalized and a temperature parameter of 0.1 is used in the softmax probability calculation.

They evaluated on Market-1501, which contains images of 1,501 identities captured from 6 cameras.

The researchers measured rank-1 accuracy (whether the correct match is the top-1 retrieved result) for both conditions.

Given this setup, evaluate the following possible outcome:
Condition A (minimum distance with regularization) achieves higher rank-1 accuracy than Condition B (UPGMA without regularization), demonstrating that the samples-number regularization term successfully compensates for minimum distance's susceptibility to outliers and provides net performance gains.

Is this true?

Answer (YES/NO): NO